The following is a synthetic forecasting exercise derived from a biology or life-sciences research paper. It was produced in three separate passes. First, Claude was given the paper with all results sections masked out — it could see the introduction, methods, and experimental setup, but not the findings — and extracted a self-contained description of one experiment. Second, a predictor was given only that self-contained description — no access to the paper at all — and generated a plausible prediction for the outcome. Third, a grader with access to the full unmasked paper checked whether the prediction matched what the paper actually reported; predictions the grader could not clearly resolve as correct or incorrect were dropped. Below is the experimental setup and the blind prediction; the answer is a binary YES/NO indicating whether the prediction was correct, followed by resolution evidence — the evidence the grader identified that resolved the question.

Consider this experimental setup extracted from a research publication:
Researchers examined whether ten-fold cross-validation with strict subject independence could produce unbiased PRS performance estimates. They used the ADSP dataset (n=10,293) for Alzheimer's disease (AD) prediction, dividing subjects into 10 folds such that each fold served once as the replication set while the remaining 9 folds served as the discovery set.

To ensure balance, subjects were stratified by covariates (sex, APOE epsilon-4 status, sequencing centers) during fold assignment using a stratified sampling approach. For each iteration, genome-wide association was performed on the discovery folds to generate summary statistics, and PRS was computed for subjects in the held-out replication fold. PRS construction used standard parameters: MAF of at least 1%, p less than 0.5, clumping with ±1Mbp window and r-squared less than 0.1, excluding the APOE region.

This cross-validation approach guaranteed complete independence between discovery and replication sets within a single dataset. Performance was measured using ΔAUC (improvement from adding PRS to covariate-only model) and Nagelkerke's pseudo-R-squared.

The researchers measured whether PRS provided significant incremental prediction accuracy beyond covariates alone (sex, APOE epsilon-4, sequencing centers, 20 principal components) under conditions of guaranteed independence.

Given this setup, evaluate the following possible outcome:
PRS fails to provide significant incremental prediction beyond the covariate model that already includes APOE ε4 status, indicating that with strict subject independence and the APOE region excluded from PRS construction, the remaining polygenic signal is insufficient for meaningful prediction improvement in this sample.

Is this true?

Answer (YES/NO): YES